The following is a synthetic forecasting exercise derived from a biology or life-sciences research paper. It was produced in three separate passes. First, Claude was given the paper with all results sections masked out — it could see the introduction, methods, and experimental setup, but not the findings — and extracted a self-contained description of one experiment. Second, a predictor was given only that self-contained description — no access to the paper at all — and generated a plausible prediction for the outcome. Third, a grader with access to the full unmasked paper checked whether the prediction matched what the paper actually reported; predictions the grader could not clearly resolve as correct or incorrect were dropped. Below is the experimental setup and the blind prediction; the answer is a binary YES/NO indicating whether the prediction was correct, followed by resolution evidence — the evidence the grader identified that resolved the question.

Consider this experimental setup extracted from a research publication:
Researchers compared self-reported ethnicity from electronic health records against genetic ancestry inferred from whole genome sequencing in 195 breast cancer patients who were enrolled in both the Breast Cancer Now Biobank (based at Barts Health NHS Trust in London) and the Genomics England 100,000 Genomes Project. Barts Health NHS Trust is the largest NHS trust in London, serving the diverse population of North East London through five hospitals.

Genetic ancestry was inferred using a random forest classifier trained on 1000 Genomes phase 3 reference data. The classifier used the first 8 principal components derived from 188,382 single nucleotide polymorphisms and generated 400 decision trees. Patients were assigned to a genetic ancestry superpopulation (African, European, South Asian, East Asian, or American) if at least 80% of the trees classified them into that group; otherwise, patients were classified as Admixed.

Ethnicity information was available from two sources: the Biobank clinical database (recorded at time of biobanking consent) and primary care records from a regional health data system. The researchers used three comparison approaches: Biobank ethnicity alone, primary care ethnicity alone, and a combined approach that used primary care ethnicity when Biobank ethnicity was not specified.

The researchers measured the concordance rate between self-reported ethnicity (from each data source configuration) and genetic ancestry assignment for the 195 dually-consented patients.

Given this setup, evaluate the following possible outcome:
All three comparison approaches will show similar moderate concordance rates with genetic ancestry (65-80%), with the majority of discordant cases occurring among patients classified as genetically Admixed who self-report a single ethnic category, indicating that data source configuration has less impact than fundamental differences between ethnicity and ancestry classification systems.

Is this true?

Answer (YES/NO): NO